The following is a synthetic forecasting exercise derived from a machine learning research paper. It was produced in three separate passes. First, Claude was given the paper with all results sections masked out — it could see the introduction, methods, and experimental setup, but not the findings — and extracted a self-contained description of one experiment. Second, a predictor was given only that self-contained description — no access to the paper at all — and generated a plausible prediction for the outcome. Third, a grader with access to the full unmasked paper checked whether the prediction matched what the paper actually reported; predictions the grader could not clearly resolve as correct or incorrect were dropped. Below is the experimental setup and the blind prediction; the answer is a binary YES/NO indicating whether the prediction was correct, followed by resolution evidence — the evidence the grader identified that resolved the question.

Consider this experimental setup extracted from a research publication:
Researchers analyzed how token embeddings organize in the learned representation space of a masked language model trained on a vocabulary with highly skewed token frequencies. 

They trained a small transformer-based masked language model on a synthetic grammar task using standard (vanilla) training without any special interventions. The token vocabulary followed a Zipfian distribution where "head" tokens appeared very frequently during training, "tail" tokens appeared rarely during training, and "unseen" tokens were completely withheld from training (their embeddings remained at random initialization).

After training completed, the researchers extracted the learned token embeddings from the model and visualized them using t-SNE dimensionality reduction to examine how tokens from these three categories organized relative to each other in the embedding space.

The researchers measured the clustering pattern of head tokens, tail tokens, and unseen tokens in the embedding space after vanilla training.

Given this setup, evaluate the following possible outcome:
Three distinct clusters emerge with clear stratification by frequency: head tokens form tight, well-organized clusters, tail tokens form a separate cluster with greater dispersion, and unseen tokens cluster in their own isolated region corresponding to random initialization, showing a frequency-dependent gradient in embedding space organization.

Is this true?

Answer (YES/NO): NO